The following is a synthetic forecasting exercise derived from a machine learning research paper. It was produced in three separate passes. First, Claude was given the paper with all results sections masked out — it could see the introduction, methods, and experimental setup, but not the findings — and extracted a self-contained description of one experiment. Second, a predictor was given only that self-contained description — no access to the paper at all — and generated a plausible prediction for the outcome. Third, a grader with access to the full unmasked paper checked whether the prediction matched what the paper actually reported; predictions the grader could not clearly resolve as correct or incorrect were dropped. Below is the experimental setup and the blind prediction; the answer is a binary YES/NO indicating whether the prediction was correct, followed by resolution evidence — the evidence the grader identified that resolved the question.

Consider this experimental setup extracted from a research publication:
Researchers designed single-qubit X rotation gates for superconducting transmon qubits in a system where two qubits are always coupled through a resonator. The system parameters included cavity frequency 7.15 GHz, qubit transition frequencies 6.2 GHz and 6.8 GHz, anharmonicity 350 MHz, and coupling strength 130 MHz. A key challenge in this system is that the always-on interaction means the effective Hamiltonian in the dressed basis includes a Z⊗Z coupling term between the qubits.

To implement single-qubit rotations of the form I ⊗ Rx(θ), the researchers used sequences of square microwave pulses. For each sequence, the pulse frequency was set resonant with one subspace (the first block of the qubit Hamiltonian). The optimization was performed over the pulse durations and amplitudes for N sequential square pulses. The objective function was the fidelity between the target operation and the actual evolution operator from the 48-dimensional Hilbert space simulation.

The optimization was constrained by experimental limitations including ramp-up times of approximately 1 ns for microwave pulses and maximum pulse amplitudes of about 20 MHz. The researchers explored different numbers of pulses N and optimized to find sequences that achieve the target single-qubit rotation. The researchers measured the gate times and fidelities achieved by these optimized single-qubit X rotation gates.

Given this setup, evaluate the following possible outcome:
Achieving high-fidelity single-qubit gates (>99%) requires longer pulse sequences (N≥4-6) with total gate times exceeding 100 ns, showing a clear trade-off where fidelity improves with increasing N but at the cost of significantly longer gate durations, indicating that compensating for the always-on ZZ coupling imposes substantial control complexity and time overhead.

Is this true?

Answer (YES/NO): NO